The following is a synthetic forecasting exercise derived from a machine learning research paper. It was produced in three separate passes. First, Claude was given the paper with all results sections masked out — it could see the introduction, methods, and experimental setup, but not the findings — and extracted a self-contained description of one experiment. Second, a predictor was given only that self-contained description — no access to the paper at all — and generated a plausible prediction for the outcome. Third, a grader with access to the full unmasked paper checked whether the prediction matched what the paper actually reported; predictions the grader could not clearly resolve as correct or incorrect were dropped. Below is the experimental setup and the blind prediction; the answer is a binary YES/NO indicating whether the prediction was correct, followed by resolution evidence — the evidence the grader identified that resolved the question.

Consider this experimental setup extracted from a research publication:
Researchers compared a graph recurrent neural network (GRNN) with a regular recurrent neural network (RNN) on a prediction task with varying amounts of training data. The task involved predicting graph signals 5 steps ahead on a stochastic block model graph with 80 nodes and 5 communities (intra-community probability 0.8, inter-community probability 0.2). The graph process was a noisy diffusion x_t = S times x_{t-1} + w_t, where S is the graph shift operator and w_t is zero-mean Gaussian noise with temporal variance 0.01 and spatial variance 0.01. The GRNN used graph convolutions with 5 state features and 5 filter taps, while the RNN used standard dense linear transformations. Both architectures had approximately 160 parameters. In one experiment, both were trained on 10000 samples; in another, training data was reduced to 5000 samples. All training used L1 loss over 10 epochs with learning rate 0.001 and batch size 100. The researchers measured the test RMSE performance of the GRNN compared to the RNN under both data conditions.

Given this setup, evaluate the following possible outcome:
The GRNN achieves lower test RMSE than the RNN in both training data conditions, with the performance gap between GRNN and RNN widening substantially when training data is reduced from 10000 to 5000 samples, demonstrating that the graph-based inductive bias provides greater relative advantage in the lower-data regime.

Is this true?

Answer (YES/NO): NO